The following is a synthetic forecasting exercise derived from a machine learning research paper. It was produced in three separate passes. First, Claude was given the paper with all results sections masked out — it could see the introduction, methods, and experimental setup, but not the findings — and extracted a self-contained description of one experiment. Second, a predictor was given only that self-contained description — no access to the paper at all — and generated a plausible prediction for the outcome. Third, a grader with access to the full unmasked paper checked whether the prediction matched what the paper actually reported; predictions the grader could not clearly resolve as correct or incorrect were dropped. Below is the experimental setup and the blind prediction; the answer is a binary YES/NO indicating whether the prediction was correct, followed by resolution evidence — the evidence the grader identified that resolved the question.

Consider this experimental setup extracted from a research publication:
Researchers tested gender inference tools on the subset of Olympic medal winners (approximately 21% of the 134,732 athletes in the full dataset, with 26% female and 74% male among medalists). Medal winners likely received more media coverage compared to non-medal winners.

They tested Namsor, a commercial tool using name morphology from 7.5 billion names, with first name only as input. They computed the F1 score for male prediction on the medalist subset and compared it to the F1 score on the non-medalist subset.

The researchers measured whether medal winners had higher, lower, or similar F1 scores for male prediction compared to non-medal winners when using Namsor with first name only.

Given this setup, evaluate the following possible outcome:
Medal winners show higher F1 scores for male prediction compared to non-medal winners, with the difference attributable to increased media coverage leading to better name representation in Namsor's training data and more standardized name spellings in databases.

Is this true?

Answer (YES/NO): NO